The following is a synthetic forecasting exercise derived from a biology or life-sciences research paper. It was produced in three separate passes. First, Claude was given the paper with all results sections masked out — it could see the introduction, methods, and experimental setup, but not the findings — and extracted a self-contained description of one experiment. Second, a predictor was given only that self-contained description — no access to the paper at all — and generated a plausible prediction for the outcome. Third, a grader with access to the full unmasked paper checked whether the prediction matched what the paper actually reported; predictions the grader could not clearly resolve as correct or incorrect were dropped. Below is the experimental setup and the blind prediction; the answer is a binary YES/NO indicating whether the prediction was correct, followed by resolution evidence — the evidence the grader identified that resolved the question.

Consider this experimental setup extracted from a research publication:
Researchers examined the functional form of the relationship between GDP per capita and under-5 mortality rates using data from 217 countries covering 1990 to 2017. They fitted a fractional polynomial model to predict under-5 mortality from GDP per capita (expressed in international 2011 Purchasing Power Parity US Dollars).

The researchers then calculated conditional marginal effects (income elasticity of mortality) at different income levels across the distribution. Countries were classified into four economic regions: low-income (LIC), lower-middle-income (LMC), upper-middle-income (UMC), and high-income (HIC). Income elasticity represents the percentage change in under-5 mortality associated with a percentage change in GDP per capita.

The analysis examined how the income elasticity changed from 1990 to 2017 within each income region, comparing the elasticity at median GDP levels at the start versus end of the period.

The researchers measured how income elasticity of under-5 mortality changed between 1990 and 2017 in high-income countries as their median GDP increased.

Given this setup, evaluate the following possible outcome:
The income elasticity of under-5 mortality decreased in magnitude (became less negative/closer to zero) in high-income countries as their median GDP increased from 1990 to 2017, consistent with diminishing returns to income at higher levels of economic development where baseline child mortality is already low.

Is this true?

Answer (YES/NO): NO